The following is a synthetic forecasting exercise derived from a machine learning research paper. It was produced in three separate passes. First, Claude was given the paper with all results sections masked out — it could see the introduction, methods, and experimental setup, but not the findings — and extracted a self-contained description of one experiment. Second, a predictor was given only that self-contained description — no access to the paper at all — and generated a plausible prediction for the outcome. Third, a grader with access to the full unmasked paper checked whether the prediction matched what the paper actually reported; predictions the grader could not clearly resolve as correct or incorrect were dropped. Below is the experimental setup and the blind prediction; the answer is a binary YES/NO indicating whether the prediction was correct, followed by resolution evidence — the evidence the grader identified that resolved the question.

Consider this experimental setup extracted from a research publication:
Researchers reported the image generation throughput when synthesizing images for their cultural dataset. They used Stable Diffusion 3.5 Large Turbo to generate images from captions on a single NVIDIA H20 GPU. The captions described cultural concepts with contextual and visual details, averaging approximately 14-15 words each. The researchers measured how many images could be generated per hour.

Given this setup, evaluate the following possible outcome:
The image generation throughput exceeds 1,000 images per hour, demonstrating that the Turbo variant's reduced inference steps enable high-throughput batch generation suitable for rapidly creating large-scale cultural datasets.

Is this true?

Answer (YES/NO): YES